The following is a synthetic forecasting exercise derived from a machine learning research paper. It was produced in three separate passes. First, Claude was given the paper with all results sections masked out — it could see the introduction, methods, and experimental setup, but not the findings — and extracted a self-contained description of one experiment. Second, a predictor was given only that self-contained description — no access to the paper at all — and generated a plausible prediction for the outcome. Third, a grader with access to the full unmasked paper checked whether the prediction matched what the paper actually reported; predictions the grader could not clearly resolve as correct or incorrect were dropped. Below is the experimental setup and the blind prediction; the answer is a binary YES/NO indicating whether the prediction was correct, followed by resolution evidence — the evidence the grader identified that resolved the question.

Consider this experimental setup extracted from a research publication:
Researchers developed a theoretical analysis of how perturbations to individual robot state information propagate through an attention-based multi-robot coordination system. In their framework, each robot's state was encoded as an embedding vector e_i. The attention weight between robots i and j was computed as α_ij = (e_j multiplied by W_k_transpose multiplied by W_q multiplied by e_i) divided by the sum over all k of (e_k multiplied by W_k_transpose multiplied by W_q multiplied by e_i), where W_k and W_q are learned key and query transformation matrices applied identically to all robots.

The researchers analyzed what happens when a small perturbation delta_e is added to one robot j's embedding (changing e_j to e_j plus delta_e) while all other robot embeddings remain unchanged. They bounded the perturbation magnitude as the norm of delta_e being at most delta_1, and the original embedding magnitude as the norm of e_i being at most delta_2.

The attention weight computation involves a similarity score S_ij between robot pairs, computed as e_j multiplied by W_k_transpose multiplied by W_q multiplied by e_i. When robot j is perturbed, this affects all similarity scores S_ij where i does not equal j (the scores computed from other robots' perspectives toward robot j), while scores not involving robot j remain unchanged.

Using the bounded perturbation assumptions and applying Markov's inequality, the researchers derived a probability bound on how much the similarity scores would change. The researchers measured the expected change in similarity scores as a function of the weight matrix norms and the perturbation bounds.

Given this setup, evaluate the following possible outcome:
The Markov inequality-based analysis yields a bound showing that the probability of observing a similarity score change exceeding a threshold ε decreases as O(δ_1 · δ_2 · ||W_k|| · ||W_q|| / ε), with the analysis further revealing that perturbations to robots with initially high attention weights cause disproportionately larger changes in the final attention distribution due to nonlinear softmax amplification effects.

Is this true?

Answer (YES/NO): NO